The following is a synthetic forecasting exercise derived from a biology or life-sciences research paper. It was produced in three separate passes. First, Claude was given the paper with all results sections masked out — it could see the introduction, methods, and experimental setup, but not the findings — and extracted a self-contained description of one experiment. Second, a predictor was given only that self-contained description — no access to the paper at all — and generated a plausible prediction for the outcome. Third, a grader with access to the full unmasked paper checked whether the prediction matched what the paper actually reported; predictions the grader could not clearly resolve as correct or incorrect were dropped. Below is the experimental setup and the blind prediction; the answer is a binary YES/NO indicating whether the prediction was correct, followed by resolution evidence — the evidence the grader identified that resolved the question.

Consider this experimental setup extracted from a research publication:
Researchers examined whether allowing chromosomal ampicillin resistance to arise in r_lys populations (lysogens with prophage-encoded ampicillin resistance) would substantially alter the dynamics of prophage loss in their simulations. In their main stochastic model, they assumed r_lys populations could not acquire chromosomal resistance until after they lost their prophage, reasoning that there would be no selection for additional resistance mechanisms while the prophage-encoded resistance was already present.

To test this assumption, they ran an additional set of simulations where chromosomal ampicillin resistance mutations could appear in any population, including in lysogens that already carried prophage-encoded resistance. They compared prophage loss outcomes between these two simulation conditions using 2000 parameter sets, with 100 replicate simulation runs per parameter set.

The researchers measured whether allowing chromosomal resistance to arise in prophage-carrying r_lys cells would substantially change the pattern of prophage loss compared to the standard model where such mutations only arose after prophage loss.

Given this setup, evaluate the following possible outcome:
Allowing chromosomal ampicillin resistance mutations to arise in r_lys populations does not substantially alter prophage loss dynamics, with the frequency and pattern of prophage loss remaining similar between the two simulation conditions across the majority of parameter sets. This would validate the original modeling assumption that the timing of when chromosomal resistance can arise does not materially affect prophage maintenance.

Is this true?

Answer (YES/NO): YES